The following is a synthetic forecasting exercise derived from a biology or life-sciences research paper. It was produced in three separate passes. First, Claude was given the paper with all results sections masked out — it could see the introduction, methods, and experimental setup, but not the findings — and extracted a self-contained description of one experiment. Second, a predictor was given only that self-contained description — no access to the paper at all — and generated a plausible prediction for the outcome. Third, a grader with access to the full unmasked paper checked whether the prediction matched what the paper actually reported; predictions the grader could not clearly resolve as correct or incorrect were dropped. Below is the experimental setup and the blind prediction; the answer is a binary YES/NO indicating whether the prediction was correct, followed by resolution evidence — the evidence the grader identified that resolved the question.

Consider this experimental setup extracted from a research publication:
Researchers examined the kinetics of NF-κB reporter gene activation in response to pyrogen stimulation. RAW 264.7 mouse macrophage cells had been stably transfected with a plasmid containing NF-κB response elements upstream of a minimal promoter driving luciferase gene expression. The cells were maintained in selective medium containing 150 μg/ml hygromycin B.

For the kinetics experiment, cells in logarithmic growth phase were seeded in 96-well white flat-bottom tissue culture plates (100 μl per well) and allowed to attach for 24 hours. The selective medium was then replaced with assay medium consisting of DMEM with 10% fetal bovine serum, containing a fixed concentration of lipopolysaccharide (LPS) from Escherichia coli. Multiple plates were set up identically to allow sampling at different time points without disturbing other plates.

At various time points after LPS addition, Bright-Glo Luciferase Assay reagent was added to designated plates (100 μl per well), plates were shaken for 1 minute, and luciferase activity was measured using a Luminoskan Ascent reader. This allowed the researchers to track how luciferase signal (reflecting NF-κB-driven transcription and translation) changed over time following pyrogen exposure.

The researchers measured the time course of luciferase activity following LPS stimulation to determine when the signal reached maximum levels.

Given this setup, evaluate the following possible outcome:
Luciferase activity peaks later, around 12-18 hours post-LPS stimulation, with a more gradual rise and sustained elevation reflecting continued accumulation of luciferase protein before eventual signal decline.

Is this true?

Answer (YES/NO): NO